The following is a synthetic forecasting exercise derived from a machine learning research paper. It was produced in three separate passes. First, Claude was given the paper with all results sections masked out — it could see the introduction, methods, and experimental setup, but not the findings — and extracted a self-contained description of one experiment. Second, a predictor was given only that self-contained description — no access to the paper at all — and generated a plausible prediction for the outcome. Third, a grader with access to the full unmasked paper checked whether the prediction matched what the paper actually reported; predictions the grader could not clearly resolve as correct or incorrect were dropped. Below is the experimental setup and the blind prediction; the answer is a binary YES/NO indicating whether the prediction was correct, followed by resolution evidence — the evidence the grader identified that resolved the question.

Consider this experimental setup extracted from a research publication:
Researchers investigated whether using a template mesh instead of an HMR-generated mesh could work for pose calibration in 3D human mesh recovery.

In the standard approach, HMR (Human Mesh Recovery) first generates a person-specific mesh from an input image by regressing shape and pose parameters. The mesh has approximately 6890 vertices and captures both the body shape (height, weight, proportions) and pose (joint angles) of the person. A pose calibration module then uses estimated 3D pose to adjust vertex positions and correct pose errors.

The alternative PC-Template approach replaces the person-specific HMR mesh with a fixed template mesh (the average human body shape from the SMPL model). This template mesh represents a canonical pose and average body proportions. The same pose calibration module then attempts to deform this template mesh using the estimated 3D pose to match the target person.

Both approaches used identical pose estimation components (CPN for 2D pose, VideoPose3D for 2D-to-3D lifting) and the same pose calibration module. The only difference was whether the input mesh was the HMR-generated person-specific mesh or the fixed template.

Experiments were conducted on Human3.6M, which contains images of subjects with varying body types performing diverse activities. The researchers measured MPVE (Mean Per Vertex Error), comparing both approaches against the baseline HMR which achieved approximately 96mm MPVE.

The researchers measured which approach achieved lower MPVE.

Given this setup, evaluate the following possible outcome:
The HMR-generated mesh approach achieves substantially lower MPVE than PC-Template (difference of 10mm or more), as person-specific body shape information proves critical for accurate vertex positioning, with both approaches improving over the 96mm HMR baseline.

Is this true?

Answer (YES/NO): NO